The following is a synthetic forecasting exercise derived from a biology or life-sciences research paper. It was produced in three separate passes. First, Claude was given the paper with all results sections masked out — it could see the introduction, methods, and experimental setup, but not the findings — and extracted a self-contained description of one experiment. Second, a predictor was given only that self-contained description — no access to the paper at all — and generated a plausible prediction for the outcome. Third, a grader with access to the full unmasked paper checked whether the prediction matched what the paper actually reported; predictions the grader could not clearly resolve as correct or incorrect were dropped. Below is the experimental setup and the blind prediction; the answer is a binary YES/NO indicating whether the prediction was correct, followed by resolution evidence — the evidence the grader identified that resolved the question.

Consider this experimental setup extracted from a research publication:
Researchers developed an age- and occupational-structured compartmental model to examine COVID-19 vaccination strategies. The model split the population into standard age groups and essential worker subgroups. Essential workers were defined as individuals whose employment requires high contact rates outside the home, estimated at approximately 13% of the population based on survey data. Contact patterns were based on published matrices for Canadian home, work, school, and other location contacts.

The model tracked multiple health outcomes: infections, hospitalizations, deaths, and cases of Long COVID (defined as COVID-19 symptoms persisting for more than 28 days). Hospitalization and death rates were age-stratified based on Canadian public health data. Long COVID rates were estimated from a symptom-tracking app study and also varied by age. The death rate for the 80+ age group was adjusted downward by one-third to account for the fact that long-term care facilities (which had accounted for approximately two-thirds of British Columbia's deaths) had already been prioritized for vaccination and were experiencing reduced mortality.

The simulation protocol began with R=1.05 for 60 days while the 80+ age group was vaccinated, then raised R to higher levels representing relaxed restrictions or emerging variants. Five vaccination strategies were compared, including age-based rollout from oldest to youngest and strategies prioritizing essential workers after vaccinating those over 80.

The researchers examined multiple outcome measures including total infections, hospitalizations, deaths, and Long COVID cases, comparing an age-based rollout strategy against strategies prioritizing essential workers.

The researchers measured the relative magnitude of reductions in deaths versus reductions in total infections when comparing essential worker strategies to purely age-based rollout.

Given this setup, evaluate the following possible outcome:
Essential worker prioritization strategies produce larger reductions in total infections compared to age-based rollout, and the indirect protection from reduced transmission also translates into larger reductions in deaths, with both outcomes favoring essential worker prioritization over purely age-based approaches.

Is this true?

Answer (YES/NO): YES